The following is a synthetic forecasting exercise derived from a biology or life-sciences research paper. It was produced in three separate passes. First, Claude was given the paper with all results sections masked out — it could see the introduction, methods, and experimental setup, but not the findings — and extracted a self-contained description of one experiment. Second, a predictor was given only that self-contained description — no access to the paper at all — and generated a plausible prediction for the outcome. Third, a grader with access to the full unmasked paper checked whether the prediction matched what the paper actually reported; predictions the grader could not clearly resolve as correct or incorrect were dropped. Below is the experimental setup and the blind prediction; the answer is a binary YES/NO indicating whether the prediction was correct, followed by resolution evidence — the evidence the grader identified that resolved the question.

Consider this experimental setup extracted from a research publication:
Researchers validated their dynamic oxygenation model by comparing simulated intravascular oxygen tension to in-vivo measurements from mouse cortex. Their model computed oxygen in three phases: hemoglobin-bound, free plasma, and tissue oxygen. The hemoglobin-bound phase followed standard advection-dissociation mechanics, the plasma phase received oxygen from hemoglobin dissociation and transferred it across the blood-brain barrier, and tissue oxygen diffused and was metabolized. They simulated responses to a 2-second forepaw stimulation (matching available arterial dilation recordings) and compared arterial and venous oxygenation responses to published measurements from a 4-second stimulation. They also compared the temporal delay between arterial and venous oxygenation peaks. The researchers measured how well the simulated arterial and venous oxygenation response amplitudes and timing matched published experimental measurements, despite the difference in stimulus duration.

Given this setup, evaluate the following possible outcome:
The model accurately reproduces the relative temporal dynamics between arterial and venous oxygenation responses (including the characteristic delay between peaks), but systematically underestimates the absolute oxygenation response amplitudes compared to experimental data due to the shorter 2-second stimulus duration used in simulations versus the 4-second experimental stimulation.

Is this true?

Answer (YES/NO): NO